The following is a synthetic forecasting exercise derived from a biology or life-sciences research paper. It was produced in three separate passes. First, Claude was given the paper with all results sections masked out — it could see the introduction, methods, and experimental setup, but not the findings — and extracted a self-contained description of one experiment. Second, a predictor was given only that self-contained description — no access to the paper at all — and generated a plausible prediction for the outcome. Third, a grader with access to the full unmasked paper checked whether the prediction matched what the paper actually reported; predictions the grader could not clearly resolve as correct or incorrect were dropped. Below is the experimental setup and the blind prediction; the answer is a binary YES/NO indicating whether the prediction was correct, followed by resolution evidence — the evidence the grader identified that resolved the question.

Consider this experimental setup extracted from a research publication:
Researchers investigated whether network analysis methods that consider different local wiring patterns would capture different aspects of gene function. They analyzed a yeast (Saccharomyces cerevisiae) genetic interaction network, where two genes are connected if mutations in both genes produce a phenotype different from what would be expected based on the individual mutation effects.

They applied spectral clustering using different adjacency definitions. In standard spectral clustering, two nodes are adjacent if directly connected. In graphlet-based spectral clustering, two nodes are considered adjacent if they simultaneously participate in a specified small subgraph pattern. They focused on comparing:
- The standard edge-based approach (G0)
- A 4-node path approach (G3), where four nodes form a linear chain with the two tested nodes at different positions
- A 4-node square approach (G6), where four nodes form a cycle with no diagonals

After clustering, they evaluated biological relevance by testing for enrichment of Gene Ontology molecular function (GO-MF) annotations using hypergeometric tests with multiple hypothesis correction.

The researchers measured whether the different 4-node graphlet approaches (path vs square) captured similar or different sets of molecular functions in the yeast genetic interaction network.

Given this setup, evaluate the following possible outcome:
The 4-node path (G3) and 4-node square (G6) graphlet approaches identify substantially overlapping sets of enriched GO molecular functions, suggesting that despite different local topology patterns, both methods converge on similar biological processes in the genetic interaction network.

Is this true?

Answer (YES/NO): NO